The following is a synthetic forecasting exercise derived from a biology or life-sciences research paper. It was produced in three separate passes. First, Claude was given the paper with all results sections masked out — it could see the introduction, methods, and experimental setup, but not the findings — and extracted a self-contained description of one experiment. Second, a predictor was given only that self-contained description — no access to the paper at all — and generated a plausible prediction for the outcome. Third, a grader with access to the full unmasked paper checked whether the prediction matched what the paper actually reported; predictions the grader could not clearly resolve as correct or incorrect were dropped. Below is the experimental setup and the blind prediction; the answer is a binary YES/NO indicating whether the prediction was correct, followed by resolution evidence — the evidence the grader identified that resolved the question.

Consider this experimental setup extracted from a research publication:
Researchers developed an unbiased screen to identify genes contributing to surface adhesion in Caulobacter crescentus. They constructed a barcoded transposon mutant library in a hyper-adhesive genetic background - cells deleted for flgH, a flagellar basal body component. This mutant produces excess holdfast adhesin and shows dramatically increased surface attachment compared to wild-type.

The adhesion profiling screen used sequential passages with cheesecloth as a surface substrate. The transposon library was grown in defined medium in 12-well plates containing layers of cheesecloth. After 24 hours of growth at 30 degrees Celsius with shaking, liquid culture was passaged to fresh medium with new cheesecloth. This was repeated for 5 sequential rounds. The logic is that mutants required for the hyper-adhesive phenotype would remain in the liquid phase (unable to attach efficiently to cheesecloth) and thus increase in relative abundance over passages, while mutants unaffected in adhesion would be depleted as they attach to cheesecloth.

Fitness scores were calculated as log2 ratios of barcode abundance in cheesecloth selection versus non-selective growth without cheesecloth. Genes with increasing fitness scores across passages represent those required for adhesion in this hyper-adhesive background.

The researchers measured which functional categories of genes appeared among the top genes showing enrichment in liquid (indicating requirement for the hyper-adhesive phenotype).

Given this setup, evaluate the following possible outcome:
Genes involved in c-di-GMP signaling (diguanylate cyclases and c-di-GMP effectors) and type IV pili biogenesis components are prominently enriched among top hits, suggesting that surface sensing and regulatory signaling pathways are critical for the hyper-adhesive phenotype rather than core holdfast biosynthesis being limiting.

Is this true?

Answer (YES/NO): NO